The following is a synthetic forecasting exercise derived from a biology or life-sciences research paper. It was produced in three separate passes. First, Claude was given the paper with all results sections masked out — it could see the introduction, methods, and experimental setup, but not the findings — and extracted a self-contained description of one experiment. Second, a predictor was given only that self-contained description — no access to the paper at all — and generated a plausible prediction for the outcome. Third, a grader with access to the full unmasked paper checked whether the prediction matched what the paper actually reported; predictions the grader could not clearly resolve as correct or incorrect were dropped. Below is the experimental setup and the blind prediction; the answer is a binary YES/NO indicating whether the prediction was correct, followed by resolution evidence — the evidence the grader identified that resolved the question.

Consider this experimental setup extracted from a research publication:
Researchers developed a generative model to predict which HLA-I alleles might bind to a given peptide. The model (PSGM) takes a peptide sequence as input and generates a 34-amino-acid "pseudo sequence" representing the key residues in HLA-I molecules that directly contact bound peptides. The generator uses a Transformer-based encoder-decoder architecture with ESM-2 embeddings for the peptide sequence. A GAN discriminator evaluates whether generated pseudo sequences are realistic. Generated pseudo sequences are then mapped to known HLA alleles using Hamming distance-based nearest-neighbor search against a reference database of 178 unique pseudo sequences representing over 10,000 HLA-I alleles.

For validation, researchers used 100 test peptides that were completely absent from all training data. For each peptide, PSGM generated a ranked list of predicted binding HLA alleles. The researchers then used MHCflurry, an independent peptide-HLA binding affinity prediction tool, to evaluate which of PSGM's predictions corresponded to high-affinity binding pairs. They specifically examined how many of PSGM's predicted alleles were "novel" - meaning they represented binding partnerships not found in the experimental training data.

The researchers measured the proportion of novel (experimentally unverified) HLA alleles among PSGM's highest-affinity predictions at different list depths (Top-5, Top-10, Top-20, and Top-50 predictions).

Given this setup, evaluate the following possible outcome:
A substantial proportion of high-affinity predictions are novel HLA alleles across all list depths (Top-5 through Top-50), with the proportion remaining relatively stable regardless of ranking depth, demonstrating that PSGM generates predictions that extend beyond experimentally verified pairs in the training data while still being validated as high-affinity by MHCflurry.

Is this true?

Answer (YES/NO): NO